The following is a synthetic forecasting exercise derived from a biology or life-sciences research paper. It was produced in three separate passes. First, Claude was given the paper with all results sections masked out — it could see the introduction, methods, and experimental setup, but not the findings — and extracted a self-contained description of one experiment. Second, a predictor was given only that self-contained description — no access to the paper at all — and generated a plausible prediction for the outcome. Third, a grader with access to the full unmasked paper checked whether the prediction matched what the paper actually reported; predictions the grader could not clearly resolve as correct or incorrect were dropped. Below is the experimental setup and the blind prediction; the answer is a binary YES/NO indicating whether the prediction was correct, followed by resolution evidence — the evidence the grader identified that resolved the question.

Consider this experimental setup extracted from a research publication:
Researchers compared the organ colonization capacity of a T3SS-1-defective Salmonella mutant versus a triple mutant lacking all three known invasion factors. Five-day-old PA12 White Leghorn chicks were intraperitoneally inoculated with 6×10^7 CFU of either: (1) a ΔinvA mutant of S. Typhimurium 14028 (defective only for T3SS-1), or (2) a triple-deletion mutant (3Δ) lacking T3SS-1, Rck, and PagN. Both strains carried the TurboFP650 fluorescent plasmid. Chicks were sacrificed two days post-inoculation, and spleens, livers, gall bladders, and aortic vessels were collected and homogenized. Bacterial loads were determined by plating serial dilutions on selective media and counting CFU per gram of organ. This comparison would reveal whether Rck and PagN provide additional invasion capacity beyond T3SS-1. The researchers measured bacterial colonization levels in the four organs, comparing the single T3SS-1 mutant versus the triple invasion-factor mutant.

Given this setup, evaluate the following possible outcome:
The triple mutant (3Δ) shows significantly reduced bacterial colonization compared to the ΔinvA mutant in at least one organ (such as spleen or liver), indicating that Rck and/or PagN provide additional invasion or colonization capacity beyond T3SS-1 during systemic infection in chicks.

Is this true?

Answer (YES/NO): NO